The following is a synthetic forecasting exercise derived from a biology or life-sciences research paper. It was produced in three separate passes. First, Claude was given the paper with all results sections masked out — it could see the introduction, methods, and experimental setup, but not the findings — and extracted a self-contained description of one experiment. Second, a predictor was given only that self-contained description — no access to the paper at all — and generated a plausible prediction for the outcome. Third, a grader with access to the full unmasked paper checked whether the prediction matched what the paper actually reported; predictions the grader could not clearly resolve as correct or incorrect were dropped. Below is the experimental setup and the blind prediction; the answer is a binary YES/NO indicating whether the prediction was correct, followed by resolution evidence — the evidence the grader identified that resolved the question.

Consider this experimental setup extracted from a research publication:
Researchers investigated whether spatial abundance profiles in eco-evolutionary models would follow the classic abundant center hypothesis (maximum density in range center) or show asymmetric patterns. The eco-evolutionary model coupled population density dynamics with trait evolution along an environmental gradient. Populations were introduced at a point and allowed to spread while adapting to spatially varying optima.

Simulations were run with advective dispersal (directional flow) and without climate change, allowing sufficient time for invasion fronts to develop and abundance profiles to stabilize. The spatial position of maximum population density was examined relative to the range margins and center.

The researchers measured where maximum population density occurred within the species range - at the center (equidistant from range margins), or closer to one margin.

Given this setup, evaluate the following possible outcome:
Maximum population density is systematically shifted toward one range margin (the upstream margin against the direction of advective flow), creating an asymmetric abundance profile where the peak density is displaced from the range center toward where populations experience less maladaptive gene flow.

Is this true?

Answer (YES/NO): YES